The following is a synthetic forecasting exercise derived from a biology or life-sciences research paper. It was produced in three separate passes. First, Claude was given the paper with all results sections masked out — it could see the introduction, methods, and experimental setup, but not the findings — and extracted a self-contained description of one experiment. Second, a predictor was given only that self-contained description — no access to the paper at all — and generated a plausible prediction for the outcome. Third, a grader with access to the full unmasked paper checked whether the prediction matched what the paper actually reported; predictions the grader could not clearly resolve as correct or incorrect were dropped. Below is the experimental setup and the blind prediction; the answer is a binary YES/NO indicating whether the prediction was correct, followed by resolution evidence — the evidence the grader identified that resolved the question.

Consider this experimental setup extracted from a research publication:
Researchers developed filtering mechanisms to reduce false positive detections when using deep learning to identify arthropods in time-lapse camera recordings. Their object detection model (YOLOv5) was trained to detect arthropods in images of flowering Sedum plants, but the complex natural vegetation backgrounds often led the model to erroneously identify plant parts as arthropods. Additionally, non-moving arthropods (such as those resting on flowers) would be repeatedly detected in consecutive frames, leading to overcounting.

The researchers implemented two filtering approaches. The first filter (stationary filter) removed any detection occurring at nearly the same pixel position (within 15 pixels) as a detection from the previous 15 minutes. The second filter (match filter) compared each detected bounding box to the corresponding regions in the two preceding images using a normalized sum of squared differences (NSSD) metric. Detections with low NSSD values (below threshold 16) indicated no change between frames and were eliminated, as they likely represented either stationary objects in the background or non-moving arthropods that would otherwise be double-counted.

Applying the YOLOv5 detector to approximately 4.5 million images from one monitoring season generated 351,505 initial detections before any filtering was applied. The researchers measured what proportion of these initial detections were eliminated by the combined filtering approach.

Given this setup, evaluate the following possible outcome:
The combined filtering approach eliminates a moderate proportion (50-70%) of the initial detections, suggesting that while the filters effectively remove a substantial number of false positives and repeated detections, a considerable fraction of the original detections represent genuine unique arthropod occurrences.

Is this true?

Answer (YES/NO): YES